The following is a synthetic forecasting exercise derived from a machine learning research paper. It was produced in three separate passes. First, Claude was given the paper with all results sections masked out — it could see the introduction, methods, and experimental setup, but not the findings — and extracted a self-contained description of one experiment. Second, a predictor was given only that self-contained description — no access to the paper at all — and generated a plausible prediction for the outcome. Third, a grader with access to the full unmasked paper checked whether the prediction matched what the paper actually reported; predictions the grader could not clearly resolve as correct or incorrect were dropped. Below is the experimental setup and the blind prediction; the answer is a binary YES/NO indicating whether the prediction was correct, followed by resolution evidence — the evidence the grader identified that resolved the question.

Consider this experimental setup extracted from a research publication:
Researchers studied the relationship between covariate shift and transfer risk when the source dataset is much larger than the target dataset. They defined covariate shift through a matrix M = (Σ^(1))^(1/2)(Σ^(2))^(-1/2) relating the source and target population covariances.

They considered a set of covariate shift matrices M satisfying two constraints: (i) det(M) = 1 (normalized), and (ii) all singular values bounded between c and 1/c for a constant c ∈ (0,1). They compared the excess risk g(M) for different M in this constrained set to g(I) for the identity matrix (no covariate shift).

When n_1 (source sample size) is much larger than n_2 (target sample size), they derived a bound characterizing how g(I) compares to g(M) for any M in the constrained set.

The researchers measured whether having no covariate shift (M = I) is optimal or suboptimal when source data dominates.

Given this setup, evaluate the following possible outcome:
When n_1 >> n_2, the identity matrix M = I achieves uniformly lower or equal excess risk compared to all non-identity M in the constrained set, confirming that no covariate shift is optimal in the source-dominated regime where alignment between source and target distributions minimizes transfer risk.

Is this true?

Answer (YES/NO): YES